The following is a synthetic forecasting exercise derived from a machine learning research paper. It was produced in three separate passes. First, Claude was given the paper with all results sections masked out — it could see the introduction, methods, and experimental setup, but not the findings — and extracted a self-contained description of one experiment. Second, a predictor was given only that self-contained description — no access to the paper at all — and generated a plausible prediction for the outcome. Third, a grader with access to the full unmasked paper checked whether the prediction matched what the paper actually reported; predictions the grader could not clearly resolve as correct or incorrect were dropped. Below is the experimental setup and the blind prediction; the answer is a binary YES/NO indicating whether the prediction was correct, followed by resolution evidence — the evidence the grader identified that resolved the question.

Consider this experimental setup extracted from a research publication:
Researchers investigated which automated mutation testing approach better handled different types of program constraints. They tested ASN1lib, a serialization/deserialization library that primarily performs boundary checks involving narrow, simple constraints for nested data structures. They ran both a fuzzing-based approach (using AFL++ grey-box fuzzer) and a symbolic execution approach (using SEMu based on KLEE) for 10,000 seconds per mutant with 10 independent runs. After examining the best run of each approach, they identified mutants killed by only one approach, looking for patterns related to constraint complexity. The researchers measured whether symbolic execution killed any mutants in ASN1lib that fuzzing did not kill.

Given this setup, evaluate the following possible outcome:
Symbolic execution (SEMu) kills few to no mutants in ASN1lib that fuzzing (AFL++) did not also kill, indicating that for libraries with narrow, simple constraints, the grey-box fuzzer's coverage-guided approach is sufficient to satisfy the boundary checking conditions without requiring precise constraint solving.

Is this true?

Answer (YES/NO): NO